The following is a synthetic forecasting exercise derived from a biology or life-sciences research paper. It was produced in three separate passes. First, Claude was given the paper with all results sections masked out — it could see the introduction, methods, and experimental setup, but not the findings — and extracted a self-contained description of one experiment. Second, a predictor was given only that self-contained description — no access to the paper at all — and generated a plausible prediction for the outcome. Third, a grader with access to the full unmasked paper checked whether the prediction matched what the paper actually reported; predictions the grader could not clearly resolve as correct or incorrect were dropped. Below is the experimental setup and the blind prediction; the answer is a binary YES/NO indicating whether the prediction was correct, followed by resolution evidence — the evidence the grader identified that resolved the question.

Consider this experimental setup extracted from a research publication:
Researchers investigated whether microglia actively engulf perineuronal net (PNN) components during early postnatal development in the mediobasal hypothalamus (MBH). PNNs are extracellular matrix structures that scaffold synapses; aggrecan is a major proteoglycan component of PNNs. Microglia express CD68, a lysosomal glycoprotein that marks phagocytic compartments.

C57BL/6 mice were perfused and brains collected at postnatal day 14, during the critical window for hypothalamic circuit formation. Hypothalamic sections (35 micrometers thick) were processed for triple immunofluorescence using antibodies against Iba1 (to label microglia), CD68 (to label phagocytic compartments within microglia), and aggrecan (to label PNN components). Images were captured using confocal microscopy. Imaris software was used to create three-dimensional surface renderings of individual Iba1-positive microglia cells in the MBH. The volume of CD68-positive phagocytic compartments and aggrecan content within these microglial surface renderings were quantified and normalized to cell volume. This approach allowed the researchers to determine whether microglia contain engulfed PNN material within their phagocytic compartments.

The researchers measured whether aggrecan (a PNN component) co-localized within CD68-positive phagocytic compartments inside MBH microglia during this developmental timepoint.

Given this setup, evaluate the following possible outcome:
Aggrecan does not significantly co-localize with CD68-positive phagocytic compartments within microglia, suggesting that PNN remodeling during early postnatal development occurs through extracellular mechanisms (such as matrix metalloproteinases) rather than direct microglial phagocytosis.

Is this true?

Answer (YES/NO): NO